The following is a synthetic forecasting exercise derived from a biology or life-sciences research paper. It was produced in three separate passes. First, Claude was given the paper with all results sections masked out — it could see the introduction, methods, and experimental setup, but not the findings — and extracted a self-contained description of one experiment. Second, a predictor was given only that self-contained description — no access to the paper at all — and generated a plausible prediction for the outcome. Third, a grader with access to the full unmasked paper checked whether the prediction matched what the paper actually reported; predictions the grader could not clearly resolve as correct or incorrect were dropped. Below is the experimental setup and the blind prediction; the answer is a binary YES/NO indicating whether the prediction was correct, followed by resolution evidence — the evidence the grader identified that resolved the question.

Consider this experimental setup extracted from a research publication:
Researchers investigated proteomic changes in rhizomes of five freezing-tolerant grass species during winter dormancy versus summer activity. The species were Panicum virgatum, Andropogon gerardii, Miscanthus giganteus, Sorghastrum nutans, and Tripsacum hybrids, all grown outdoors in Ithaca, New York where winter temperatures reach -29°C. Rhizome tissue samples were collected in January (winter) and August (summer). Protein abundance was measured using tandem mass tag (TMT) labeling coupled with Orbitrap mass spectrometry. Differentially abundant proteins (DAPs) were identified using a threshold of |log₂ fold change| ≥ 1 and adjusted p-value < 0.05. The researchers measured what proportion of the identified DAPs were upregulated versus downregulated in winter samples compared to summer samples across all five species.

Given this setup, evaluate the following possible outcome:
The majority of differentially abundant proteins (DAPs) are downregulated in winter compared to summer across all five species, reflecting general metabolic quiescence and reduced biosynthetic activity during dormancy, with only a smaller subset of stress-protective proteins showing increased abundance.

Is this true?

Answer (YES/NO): NO